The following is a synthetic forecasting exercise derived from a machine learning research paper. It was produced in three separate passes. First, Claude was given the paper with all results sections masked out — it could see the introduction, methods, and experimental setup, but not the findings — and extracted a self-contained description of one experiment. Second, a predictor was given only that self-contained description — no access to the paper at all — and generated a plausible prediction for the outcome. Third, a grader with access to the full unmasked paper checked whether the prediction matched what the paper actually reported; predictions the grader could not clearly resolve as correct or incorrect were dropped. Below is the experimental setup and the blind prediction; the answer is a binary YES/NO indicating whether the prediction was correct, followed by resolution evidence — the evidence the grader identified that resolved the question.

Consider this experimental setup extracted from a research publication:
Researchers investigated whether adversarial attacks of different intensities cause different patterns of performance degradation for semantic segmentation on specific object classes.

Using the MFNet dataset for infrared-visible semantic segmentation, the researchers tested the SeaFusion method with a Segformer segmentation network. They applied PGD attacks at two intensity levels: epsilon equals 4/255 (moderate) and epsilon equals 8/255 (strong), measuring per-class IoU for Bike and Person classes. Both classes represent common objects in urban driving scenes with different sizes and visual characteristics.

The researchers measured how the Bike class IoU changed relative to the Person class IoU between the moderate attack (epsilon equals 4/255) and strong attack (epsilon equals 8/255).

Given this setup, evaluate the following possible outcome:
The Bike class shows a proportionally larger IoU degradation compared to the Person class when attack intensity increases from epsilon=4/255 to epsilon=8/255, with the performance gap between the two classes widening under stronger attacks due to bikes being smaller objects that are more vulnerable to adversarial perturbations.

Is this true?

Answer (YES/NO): NO